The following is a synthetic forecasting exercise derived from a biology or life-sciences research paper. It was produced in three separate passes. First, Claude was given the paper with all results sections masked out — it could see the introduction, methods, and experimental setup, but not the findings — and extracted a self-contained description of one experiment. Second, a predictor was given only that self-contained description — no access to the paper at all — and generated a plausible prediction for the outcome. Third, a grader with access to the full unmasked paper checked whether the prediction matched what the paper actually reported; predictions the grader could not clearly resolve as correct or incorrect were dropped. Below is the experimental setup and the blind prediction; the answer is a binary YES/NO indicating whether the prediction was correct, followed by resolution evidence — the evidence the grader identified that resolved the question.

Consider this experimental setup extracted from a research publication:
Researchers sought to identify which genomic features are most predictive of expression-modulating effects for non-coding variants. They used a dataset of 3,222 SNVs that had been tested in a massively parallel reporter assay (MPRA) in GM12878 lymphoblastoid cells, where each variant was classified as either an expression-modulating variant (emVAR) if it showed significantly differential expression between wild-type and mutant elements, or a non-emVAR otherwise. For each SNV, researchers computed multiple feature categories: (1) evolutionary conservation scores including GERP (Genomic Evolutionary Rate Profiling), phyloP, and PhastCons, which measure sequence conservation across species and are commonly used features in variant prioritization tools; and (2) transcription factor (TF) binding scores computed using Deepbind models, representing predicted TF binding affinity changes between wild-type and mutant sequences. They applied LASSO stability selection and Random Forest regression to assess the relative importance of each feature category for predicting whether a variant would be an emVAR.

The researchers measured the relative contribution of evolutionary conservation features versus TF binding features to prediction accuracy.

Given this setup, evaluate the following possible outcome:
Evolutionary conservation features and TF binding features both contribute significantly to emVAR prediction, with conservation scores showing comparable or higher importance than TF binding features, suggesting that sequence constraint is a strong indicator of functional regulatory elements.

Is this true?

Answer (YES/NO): NO